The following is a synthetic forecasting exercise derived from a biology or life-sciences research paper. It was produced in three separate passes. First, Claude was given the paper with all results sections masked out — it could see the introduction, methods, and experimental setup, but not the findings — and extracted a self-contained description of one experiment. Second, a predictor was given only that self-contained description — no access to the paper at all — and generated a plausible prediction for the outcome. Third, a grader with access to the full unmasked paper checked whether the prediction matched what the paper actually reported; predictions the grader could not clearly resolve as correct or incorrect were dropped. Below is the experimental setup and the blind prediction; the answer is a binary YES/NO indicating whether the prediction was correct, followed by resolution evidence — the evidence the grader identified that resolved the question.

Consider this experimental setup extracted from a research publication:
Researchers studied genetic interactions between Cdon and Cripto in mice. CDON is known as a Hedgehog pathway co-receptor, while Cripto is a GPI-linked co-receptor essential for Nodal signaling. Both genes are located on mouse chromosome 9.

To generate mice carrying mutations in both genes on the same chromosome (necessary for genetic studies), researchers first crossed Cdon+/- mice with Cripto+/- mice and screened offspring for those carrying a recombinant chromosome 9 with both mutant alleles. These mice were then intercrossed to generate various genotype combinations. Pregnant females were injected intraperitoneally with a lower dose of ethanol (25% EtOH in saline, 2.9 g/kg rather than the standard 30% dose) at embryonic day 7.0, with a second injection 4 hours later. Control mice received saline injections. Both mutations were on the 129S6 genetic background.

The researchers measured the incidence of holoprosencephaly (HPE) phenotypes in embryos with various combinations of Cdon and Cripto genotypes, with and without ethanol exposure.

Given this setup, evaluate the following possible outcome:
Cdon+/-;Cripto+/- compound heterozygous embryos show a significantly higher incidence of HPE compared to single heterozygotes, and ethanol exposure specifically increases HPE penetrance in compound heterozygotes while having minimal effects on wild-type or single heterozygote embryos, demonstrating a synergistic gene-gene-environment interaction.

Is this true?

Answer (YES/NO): NO